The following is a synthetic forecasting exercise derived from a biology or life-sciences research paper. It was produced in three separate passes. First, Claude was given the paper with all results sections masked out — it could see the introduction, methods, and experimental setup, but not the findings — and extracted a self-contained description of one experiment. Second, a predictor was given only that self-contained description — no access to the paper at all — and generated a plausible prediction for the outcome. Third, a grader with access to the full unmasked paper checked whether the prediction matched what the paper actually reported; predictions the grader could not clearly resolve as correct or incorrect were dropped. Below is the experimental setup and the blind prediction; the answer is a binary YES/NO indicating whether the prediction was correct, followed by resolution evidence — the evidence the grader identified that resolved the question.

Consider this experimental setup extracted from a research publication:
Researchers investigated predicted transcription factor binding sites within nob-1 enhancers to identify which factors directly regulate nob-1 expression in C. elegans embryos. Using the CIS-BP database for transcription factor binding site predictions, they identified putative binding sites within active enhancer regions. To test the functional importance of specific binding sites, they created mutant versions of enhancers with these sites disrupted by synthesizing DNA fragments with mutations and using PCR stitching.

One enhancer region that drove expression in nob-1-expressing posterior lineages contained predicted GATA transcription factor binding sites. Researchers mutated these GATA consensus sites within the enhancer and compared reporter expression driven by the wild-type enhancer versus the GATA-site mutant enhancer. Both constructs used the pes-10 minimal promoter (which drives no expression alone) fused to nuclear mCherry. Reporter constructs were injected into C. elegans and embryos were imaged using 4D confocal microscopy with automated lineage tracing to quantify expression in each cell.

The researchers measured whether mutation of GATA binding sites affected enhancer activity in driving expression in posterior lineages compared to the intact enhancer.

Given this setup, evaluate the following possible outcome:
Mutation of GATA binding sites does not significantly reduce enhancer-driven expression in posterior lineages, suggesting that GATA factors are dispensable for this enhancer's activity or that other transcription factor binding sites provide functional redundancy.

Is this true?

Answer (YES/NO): NO